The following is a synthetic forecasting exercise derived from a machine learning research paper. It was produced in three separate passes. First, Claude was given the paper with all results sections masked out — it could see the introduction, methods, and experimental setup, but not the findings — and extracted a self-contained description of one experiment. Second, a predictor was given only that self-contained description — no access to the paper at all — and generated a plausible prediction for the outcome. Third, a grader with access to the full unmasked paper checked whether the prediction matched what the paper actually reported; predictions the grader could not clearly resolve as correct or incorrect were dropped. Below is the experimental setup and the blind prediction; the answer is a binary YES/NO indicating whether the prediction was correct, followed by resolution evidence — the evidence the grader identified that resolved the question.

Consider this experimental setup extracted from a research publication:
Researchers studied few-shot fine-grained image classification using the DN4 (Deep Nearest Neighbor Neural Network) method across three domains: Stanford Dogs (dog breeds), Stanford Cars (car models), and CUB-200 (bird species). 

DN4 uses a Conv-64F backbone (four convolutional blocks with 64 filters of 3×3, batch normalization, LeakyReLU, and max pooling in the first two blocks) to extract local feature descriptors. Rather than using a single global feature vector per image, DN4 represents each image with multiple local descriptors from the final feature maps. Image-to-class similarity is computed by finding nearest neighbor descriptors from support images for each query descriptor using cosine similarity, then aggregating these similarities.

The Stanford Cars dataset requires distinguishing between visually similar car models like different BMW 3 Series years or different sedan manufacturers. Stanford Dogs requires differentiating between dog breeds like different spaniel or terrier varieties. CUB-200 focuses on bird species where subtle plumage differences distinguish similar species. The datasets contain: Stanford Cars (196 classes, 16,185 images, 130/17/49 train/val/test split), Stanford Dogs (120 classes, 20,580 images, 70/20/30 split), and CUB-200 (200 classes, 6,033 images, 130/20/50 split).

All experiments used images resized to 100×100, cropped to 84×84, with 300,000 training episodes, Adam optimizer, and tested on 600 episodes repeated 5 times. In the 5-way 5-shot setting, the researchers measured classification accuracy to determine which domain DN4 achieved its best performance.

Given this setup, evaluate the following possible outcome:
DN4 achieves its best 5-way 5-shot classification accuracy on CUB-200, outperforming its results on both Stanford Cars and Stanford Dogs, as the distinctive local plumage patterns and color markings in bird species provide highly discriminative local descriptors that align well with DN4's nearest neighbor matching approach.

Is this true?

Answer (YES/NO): NO